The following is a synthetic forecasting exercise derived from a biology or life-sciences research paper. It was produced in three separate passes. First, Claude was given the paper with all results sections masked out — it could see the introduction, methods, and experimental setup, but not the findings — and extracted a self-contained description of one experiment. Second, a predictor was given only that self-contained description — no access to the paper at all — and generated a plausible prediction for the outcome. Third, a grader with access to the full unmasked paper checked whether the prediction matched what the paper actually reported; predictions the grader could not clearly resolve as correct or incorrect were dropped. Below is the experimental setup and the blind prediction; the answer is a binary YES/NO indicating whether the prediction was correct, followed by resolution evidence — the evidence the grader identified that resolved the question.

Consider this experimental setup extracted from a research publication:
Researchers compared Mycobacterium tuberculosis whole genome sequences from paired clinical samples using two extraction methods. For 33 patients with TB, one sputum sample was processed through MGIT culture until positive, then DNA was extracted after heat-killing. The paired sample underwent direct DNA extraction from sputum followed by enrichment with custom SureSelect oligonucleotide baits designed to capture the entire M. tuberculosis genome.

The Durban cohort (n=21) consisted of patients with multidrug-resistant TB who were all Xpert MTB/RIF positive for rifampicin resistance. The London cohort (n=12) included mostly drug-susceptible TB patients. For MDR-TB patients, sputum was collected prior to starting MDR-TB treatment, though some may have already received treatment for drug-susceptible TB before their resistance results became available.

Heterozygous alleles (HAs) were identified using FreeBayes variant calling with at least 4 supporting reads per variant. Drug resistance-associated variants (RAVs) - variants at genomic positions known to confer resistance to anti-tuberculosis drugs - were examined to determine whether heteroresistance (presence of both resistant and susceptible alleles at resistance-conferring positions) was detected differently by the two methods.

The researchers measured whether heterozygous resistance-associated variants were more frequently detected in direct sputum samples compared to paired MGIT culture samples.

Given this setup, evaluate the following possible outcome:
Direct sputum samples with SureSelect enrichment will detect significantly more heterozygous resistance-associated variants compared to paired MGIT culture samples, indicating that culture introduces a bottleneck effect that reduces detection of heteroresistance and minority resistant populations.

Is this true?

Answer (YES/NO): NO